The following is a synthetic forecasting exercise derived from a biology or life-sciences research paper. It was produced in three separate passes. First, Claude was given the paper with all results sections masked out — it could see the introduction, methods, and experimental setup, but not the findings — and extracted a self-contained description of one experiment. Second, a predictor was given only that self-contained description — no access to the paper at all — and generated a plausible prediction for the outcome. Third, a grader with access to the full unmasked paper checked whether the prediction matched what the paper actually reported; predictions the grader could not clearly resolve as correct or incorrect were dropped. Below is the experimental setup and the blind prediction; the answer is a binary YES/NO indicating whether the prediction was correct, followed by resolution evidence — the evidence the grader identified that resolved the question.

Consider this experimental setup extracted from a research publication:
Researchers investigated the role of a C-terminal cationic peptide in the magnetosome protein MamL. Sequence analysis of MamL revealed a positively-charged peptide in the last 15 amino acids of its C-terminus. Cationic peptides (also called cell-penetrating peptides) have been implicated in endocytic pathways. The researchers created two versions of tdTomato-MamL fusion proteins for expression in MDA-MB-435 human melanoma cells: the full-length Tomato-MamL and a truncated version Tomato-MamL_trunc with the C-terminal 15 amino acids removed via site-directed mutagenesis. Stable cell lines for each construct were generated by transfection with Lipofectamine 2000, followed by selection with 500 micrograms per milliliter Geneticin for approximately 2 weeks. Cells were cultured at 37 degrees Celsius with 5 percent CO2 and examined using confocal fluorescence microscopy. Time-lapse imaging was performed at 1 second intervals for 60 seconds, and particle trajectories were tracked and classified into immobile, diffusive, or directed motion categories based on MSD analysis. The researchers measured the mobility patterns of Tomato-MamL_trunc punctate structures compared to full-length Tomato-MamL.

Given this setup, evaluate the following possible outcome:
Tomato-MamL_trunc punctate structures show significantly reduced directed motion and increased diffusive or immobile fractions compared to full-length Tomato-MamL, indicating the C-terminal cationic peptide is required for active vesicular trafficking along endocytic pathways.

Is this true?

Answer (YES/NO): NO